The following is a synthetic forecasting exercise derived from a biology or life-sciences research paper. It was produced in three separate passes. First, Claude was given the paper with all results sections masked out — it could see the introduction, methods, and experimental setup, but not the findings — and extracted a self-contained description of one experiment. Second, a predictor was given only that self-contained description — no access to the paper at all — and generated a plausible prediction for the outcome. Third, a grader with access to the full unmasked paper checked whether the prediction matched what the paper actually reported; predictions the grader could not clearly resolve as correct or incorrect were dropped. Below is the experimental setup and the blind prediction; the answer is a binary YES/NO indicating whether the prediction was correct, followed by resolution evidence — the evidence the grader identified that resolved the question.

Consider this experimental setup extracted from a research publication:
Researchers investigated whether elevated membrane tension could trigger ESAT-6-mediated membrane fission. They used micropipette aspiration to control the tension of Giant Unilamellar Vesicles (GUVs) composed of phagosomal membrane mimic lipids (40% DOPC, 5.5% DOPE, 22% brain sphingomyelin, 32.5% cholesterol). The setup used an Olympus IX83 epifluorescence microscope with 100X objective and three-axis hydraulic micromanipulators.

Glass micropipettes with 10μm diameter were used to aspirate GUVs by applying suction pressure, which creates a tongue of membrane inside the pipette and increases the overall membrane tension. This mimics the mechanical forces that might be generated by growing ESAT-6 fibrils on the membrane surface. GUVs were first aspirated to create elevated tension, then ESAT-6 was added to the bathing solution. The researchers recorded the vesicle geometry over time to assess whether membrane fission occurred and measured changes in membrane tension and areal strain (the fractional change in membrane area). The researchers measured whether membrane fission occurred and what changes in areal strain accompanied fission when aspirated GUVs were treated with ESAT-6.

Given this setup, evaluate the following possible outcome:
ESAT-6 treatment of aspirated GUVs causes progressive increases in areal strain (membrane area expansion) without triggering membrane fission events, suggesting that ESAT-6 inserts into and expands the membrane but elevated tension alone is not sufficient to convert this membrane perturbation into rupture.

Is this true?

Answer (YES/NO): NO